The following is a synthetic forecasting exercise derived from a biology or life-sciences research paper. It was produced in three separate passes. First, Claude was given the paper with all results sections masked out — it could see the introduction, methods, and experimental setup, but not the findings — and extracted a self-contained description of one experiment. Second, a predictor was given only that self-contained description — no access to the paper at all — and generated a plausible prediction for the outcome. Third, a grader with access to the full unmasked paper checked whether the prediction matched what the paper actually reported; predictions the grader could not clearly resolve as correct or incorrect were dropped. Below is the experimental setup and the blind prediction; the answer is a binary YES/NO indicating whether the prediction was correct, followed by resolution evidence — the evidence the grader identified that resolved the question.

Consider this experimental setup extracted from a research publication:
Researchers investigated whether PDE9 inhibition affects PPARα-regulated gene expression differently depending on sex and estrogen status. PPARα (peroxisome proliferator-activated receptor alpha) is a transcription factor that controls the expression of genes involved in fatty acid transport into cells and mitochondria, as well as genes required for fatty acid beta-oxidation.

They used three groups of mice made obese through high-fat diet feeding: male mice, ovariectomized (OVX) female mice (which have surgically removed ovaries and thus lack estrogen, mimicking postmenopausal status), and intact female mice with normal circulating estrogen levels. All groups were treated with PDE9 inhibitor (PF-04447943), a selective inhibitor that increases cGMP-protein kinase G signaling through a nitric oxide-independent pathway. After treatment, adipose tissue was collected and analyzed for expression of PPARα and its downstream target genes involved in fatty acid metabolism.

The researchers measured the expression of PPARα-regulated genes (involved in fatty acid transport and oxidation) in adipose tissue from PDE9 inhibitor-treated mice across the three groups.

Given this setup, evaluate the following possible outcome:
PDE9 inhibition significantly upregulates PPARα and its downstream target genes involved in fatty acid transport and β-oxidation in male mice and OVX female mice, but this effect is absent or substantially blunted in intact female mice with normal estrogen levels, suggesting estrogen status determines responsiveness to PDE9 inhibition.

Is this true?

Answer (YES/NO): NO